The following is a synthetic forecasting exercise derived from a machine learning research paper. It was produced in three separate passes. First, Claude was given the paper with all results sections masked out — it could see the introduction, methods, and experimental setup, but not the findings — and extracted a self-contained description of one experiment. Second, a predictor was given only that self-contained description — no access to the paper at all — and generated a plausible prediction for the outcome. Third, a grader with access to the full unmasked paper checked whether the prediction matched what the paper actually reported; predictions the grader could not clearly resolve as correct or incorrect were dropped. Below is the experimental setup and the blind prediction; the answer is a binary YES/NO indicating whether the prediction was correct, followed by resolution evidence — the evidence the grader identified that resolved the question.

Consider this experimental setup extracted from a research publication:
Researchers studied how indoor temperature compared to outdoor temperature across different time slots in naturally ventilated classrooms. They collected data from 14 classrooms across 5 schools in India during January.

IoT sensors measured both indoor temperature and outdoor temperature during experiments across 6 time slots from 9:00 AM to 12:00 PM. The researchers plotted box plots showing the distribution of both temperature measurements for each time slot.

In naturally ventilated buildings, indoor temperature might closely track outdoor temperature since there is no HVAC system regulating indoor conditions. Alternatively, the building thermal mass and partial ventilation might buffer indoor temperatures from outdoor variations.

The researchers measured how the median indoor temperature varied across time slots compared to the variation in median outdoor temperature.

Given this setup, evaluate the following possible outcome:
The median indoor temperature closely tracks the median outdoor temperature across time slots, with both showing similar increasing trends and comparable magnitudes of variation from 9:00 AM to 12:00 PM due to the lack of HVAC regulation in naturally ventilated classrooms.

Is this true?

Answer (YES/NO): NO